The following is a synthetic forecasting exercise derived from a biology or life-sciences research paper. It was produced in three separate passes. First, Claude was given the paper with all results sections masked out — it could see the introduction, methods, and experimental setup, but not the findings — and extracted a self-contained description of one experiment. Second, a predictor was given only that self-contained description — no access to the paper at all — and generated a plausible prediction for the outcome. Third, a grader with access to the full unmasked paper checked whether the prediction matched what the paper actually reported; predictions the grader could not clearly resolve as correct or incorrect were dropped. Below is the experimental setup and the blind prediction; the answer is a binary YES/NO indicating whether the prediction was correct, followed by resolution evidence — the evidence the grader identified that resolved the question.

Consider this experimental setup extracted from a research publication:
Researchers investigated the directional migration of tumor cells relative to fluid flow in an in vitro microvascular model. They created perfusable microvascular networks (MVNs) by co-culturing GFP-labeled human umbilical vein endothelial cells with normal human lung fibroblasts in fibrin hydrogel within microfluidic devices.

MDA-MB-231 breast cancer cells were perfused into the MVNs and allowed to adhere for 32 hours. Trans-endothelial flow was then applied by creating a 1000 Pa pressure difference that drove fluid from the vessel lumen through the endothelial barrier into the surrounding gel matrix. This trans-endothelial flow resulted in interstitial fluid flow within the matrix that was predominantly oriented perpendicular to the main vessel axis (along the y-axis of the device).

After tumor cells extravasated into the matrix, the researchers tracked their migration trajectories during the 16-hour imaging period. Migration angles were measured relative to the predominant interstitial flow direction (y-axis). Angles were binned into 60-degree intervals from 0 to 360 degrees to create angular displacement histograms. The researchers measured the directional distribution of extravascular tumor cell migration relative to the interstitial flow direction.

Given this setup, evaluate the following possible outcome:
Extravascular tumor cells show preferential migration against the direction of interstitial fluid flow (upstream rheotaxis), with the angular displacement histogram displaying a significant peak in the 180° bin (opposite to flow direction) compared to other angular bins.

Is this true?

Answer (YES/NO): NO